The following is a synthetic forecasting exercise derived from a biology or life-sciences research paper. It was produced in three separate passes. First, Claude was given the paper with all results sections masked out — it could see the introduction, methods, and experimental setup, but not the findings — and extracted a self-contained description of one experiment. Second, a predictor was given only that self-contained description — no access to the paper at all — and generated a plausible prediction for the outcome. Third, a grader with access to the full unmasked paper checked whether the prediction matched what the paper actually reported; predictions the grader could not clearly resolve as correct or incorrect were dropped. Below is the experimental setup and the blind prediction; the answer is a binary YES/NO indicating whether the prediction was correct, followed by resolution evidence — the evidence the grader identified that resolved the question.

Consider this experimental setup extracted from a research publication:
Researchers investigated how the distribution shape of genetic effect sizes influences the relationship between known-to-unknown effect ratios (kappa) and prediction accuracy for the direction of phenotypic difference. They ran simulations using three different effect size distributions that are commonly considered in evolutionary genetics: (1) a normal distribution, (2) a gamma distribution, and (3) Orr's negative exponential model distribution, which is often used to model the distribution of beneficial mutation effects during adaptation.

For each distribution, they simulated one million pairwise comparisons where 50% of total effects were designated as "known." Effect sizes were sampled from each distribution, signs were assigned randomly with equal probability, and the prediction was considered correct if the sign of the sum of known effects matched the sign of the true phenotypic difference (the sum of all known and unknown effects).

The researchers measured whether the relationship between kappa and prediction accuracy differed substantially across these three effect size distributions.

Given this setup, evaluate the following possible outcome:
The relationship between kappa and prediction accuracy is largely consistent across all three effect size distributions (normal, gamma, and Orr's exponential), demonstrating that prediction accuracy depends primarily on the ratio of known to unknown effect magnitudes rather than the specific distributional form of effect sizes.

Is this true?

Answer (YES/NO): YES